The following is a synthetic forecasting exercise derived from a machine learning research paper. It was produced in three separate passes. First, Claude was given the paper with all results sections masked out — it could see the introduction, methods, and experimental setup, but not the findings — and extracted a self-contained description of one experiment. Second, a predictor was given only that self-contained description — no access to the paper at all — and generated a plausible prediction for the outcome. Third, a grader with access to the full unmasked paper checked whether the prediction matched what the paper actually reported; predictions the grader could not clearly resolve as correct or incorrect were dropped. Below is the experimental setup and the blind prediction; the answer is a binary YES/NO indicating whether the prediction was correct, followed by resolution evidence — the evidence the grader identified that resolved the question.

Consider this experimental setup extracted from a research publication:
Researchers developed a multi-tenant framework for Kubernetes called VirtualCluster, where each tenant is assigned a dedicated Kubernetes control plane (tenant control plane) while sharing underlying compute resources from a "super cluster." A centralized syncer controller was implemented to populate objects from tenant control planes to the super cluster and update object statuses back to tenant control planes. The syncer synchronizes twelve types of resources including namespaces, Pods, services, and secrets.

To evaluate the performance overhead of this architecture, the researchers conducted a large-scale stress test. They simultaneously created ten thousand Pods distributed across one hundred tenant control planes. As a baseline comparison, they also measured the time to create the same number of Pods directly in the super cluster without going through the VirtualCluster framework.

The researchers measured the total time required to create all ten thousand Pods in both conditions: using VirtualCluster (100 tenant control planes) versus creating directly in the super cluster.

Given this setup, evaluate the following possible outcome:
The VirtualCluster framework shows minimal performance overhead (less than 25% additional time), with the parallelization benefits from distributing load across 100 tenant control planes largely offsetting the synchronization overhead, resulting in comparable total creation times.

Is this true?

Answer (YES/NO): NO